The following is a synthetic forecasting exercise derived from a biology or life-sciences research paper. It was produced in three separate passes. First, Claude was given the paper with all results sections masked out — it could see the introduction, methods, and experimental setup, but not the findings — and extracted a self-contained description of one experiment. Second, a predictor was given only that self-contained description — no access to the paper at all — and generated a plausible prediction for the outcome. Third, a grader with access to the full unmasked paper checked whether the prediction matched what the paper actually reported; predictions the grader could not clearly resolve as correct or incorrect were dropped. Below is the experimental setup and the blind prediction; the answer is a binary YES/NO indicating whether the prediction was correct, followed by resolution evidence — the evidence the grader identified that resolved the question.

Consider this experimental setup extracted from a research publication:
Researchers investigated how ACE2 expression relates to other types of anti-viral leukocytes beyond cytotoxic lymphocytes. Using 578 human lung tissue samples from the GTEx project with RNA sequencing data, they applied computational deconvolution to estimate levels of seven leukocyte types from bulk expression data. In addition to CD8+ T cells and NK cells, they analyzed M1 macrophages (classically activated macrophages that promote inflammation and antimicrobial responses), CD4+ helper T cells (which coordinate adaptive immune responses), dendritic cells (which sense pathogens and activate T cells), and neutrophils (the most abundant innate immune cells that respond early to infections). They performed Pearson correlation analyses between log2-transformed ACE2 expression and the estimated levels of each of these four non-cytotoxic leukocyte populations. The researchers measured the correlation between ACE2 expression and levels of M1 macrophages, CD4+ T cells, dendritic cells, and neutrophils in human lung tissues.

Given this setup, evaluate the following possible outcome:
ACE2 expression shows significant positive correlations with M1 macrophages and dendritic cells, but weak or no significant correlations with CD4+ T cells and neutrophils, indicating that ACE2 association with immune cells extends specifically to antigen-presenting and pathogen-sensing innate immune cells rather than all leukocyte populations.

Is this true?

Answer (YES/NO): NO